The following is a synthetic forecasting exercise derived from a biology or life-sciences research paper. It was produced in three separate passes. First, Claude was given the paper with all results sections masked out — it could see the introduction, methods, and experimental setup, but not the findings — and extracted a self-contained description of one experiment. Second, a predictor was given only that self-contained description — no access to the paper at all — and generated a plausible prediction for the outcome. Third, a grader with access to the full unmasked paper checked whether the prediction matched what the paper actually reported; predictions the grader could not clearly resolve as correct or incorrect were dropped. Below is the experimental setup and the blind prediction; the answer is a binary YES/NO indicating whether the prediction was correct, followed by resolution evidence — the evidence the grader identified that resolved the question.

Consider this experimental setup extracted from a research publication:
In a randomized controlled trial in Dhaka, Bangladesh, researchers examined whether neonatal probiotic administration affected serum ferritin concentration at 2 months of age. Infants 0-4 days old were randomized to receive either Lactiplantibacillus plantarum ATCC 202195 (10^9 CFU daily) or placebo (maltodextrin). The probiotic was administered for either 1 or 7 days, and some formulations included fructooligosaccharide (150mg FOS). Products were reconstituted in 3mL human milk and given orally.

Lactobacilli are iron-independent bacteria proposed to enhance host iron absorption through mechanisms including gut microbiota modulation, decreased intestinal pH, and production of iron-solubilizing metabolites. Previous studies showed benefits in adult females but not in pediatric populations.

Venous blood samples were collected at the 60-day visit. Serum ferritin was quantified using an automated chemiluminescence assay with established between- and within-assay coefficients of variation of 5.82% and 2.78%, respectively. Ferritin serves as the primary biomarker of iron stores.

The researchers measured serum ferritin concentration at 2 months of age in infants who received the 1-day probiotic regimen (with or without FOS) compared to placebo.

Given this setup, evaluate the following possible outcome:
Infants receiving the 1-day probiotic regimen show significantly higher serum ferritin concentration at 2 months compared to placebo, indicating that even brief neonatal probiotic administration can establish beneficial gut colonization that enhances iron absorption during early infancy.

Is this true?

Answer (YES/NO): NO